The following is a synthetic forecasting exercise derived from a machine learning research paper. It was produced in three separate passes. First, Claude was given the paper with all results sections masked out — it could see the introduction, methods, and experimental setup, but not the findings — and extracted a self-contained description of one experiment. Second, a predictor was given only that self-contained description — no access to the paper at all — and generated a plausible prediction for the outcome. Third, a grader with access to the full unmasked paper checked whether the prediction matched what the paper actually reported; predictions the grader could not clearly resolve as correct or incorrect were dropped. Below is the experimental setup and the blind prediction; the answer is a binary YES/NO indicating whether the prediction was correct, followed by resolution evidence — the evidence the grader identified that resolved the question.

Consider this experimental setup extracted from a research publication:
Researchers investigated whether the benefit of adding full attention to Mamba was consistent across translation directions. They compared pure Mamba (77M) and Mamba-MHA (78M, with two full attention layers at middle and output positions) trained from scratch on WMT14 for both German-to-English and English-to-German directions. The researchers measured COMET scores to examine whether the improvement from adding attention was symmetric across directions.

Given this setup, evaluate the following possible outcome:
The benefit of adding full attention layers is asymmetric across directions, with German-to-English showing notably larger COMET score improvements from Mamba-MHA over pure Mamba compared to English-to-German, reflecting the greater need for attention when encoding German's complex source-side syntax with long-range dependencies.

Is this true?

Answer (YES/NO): NO